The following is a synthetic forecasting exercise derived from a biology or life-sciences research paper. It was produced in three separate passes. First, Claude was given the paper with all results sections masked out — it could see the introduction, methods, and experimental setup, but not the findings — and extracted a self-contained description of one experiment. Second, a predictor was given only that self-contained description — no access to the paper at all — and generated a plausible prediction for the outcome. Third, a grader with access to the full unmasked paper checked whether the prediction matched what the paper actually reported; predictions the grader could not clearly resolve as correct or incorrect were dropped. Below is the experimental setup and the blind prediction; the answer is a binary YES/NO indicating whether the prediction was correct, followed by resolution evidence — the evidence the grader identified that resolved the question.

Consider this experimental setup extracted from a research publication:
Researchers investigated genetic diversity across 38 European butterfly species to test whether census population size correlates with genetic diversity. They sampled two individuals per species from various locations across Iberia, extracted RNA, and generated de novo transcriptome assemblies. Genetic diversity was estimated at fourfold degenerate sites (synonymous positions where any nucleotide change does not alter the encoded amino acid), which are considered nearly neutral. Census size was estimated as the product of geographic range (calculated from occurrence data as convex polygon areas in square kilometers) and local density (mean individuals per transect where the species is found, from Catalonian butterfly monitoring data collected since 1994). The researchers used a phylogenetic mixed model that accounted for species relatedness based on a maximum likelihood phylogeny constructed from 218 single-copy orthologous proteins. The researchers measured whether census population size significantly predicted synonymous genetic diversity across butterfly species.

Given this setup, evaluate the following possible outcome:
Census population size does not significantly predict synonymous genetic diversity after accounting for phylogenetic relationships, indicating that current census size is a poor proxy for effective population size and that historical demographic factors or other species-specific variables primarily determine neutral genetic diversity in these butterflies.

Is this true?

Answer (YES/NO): YES